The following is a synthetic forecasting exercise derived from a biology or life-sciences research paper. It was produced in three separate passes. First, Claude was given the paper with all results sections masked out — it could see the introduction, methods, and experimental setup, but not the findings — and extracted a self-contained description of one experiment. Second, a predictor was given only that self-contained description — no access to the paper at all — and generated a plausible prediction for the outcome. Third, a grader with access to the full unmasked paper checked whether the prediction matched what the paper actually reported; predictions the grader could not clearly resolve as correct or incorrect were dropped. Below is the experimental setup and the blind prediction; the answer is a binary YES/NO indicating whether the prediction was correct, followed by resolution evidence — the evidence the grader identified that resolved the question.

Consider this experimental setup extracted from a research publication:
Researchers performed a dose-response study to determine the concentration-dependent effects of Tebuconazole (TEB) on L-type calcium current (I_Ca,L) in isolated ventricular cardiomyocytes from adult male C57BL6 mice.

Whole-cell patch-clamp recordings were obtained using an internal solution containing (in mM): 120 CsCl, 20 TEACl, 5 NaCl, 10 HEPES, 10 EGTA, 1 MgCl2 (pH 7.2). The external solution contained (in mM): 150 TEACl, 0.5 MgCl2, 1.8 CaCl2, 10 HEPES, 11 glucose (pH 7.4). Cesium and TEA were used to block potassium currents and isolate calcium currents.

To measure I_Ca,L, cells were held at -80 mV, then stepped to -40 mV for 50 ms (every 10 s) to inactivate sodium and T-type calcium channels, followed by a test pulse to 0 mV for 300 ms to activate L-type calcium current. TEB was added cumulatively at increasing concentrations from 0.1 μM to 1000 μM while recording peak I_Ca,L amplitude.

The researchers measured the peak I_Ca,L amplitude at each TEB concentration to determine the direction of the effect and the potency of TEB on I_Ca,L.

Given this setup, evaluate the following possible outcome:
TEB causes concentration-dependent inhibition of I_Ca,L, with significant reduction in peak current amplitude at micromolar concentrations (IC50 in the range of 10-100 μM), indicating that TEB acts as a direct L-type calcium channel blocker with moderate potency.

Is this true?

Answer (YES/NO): YES